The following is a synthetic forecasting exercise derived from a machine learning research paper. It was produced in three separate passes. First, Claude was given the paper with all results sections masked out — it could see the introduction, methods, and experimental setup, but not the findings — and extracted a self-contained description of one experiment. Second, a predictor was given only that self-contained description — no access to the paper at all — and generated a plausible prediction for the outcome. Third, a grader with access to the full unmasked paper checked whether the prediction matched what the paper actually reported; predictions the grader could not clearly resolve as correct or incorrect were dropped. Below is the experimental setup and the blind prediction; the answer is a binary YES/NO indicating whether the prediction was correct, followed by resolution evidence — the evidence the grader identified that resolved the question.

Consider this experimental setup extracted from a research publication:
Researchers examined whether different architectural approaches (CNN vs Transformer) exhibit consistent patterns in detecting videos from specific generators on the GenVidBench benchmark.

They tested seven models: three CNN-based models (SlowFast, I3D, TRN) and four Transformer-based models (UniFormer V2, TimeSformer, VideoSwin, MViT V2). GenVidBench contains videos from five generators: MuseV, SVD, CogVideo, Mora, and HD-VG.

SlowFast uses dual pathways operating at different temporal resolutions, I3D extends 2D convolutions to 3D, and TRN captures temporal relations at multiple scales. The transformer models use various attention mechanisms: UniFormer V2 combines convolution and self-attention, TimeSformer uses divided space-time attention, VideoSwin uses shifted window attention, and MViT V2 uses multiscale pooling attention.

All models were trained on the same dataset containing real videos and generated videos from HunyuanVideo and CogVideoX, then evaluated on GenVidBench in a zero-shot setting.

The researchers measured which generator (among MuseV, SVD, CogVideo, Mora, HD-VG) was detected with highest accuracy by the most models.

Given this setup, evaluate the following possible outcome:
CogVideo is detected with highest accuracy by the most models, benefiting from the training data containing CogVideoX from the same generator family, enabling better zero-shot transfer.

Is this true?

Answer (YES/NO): NO